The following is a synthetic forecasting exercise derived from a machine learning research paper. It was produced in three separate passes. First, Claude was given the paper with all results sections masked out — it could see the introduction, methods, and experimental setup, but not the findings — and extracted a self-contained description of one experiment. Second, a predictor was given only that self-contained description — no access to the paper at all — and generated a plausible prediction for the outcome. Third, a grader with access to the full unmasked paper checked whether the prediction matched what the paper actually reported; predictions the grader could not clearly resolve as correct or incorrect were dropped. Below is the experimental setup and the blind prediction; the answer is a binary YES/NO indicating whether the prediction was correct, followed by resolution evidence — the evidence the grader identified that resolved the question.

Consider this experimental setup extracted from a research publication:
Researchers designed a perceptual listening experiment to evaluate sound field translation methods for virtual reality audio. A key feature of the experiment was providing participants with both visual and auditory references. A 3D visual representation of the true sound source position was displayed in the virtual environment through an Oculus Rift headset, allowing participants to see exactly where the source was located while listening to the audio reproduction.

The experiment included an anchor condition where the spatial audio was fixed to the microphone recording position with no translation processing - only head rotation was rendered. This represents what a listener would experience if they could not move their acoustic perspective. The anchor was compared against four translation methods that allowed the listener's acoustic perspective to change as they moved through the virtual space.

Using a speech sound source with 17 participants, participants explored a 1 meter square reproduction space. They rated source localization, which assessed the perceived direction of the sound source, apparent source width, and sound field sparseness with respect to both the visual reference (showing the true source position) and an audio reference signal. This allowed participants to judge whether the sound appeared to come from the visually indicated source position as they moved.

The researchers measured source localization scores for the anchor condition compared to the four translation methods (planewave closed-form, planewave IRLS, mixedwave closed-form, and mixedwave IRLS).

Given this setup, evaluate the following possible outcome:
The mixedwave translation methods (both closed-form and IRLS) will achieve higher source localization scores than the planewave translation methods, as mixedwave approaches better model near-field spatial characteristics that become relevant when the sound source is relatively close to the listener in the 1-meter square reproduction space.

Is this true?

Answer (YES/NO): YES